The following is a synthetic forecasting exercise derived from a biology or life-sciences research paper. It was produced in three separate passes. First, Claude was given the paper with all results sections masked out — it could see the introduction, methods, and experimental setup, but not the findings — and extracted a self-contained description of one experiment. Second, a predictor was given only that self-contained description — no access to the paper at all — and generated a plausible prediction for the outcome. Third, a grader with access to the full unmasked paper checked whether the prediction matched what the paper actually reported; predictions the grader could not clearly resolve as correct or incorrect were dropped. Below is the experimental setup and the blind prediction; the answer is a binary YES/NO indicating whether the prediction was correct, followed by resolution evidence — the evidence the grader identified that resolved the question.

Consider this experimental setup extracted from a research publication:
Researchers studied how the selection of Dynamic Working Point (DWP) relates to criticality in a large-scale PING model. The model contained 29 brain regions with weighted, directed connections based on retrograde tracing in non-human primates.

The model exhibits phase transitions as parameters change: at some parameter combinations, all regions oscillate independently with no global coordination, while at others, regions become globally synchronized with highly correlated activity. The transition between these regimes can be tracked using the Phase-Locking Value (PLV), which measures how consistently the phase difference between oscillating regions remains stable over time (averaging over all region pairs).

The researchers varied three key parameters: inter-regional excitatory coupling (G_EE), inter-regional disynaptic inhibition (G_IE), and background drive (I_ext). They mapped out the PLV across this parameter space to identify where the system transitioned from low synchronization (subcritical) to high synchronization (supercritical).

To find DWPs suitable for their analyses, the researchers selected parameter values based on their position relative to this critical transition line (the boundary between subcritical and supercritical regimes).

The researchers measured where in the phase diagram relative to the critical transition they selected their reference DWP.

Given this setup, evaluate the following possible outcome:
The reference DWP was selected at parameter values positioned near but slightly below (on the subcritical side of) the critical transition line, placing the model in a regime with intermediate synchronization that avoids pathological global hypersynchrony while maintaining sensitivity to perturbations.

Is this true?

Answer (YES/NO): YES